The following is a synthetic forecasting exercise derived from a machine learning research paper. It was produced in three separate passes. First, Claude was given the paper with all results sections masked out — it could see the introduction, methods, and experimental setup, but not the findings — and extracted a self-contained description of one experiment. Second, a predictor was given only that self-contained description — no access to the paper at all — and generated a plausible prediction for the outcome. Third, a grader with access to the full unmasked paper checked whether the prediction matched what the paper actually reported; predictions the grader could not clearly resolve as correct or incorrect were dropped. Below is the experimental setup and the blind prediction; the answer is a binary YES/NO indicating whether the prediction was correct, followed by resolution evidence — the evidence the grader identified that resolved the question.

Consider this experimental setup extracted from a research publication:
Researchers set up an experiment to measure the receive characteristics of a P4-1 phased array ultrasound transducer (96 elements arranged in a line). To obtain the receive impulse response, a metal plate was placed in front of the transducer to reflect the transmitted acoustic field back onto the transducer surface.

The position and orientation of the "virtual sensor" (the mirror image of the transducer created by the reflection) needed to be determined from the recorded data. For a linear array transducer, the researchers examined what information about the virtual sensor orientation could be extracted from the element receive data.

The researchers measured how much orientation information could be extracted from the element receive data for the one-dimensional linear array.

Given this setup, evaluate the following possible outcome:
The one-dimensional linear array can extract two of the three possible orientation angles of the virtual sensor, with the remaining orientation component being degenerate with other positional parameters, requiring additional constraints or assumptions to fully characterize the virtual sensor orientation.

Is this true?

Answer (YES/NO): NO